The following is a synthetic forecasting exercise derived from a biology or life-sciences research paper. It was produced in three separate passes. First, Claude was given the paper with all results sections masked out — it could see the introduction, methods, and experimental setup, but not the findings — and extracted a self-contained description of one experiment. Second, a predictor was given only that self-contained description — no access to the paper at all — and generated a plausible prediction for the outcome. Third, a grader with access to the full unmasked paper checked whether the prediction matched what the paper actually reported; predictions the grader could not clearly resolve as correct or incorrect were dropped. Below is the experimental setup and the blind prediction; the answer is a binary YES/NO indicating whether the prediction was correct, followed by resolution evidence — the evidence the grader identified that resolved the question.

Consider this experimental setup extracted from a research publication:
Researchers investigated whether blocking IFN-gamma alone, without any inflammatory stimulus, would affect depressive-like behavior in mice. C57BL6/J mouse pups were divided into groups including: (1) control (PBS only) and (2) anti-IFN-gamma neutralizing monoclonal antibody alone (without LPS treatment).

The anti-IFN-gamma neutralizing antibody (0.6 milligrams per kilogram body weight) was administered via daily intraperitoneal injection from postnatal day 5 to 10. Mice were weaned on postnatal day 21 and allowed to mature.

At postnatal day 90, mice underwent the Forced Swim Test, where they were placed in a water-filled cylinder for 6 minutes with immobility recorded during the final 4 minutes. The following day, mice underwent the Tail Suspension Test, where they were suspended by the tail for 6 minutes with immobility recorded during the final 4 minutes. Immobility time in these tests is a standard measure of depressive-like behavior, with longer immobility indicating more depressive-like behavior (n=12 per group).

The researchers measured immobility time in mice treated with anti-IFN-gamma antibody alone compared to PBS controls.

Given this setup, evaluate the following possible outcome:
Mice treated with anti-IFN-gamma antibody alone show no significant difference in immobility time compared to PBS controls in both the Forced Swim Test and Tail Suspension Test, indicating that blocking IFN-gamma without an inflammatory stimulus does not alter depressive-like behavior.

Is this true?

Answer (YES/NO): YES